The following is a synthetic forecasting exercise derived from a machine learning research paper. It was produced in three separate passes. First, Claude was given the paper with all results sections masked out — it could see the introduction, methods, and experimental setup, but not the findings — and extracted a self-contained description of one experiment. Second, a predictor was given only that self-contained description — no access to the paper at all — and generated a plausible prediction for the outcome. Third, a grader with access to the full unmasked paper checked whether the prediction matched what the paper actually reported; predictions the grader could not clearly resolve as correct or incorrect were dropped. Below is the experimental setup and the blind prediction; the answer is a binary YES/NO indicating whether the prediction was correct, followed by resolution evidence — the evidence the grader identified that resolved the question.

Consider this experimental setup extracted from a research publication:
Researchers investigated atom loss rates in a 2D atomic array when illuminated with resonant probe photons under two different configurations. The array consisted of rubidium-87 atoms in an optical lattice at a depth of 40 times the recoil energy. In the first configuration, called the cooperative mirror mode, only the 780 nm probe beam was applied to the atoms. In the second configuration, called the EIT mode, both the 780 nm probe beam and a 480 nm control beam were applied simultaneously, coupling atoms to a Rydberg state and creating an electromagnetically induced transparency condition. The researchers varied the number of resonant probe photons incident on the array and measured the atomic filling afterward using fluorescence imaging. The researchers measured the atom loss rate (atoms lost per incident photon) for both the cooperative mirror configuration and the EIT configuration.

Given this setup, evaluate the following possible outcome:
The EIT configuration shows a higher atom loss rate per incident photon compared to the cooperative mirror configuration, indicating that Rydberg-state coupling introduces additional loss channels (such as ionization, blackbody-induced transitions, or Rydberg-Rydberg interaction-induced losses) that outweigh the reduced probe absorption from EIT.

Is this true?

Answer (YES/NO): NO